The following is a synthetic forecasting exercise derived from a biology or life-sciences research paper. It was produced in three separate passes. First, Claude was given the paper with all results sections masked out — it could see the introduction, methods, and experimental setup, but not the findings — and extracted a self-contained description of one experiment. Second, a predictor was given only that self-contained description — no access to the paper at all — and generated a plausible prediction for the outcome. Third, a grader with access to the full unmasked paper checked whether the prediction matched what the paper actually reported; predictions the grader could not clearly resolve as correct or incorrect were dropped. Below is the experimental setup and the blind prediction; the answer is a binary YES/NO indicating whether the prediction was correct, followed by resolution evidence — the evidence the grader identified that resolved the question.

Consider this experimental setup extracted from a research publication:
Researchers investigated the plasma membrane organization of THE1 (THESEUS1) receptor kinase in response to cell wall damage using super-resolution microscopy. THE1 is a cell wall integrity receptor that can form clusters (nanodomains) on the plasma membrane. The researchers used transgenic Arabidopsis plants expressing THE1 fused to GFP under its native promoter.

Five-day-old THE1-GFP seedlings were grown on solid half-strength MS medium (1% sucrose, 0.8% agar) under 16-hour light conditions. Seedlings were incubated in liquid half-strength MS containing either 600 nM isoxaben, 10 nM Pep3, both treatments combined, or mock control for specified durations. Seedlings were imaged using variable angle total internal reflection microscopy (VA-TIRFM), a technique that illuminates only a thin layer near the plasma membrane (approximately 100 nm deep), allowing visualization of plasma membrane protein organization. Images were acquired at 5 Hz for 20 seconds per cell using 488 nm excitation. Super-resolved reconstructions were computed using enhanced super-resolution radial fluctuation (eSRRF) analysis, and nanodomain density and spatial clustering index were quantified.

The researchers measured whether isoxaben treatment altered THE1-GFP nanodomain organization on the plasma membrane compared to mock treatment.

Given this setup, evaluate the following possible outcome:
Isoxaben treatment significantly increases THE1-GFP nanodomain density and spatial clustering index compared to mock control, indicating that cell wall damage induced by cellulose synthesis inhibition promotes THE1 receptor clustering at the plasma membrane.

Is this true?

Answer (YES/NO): NO